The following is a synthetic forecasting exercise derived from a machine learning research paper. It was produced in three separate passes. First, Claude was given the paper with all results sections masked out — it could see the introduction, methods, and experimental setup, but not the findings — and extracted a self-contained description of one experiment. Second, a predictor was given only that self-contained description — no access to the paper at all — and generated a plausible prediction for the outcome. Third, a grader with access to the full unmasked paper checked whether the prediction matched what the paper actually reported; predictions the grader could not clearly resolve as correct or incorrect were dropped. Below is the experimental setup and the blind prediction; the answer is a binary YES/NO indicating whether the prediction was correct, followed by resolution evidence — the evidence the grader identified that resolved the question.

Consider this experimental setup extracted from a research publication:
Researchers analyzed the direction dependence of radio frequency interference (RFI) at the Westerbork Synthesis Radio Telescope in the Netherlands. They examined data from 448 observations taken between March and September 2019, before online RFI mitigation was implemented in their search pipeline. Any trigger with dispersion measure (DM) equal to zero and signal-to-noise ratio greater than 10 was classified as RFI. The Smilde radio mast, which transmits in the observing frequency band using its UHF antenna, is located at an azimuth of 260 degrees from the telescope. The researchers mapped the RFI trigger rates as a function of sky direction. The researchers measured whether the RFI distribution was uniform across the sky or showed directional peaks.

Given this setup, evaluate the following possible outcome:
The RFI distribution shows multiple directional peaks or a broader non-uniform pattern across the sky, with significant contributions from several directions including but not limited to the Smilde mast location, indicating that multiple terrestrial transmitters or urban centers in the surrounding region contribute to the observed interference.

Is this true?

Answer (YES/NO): NO